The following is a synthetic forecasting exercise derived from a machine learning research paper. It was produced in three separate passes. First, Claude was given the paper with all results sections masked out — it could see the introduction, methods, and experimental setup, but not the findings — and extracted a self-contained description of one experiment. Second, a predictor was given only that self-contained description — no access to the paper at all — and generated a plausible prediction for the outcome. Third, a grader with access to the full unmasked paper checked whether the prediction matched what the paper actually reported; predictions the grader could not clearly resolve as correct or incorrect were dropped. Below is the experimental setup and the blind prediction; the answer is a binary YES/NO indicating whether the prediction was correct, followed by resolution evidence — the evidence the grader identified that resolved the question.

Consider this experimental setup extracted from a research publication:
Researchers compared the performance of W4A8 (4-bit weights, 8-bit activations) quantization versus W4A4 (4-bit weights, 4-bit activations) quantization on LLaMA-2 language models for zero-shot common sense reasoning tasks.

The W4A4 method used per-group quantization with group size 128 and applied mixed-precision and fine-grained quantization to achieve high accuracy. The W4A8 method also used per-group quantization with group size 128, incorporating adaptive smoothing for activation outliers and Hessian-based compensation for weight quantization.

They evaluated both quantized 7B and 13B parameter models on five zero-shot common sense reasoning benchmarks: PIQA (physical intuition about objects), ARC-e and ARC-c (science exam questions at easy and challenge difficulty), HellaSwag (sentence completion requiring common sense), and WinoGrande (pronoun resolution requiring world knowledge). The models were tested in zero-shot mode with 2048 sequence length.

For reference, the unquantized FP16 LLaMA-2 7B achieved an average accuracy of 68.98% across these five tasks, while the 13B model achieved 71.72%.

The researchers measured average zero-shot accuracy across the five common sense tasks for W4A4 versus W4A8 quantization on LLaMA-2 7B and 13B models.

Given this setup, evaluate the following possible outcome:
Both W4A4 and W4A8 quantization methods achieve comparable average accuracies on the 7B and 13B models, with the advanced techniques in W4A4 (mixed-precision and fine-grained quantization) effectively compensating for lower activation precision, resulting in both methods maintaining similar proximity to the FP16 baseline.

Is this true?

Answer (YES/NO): NO